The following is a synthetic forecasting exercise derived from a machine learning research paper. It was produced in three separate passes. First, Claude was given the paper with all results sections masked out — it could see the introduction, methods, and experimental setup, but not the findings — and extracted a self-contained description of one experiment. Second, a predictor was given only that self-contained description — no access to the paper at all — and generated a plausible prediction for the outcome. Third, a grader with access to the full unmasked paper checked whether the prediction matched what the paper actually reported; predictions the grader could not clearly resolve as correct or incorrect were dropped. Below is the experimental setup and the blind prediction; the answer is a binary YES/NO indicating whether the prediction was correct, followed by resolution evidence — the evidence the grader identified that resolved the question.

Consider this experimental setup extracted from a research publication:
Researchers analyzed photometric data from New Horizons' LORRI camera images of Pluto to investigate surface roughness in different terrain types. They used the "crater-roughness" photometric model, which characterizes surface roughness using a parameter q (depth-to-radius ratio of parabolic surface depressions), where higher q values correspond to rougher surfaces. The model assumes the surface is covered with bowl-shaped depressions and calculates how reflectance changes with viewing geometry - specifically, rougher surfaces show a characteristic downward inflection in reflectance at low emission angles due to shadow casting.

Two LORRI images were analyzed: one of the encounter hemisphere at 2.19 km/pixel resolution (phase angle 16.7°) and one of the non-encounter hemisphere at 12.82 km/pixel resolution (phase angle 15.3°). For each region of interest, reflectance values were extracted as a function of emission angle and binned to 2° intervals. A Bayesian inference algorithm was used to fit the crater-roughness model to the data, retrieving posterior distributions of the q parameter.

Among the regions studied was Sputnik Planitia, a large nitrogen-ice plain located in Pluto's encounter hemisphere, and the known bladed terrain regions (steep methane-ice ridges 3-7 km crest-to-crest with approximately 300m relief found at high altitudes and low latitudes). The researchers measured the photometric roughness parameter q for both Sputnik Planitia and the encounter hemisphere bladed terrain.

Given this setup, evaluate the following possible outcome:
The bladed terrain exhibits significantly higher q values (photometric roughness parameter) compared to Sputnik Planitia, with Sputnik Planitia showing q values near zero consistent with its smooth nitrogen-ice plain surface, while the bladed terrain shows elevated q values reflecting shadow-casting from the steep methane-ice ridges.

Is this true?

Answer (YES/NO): NO